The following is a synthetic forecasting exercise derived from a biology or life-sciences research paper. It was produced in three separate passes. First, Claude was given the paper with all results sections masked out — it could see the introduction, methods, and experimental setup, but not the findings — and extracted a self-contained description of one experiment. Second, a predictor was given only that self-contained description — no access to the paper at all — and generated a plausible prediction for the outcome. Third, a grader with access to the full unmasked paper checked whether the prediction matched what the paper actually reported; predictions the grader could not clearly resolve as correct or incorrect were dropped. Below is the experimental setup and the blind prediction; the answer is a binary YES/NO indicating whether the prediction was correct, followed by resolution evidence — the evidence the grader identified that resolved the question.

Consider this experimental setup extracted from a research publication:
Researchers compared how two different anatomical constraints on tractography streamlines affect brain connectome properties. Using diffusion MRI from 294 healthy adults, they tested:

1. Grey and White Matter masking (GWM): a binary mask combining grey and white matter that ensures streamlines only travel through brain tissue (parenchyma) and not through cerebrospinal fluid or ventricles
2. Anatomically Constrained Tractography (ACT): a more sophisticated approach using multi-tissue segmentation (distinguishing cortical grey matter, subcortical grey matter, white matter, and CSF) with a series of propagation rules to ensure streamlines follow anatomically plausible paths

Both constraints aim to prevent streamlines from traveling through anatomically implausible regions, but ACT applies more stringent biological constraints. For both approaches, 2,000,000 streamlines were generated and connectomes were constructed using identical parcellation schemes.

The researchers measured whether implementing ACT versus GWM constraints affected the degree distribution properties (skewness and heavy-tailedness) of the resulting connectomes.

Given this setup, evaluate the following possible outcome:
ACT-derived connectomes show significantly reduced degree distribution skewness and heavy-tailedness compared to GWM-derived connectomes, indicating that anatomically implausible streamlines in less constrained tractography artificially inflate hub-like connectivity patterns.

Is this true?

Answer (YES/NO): NO